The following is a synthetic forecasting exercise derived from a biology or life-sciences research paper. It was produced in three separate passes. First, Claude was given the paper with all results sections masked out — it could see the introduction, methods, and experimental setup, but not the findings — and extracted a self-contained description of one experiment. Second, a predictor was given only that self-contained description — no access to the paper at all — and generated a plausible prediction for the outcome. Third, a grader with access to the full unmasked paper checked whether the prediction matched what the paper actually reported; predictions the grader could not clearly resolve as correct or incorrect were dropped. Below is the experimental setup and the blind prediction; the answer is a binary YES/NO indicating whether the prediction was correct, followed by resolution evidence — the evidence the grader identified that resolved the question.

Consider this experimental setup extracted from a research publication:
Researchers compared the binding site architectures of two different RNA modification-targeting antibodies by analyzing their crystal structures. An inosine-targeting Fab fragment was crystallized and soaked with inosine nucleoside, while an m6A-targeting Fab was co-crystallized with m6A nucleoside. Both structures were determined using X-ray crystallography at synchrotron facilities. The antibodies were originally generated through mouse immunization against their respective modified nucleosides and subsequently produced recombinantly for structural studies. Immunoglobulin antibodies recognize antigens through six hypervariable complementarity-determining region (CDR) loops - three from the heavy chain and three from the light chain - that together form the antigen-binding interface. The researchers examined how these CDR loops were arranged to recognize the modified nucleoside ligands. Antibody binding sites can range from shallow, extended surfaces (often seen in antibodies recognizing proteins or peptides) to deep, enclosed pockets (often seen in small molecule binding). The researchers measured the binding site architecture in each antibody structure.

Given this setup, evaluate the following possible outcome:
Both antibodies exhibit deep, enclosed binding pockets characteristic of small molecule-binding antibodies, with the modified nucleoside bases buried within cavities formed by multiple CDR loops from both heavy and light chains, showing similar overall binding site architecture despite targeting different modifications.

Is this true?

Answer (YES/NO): YES